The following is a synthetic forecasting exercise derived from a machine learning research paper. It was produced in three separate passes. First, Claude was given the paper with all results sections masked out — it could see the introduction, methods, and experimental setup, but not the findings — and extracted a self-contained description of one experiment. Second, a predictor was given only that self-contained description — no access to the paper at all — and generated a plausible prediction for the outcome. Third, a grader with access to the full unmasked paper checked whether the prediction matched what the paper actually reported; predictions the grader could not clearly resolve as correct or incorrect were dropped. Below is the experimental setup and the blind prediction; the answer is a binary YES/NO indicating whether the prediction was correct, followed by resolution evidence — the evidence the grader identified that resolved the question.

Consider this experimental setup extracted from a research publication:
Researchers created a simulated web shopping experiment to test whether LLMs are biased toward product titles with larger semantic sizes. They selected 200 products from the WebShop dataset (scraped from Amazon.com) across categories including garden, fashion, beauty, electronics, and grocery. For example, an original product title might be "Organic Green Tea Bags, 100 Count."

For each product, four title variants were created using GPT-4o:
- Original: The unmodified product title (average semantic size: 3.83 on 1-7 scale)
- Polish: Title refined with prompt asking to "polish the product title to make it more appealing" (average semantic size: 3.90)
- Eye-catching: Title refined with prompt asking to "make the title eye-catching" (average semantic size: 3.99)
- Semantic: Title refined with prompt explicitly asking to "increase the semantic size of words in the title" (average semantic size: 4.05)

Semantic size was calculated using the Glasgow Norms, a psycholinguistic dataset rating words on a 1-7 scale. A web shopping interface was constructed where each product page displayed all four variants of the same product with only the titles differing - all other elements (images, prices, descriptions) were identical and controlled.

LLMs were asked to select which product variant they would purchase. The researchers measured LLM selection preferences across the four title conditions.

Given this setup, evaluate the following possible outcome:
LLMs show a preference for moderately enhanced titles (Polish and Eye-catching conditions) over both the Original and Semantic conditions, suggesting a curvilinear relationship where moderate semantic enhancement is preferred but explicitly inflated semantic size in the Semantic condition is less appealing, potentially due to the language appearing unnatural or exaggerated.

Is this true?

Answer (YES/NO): NO